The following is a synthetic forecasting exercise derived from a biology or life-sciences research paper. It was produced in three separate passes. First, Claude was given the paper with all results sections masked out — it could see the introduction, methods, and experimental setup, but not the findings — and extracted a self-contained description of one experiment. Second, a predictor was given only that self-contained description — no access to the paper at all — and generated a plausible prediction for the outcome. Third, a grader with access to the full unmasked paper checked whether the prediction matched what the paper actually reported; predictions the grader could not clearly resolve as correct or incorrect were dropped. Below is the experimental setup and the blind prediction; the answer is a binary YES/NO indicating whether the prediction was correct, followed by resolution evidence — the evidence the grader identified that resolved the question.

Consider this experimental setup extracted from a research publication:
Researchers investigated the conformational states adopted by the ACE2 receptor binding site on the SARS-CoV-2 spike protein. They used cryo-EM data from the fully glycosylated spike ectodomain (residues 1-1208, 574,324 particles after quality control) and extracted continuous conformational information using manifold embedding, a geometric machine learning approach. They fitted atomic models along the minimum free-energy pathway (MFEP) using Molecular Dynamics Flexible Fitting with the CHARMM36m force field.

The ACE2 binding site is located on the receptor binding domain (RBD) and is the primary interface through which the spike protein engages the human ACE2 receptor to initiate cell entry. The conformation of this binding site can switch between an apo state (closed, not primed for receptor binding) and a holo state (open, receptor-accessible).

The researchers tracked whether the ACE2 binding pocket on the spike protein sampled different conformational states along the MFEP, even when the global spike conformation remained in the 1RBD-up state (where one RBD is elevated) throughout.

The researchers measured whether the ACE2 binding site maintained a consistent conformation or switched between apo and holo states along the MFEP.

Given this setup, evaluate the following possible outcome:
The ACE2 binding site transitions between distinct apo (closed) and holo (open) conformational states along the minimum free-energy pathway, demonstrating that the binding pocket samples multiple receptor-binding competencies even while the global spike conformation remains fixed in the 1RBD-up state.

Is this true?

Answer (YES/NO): YES